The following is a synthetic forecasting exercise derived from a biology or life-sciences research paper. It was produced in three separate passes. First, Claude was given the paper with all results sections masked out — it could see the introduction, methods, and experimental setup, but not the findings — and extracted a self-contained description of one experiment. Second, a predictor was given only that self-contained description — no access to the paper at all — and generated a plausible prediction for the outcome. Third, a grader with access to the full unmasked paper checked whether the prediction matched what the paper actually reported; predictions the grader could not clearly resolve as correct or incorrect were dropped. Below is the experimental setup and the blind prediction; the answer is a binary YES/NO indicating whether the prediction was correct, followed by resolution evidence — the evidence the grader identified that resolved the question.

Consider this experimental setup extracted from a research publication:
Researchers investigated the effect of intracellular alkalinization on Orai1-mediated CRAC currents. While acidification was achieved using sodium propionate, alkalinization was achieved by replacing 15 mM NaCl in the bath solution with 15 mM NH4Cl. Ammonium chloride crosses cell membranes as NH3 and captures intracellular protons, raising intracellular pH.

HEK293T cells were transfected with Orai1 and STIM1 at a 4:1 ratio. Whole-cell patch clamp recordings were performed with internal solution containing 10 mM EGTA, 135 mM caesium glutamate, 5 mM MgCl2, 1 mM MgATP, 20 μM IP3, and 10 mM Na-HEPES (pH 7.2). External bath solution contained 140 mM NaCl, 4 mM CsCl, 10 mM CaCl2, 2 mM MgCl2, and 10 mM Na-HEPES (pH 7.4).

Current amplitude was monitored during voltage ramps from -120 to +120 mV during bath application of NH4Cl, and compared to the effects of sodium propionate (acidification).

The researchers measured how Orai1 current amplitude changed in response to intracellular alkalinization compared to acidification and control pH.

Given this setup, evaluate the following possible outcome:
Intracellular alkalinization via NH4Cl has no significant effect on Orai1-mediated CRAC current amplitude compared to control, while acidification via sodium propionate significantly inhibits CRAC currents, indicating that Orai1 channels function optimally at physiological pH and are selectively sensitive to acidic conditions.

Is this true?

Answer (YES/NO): NO